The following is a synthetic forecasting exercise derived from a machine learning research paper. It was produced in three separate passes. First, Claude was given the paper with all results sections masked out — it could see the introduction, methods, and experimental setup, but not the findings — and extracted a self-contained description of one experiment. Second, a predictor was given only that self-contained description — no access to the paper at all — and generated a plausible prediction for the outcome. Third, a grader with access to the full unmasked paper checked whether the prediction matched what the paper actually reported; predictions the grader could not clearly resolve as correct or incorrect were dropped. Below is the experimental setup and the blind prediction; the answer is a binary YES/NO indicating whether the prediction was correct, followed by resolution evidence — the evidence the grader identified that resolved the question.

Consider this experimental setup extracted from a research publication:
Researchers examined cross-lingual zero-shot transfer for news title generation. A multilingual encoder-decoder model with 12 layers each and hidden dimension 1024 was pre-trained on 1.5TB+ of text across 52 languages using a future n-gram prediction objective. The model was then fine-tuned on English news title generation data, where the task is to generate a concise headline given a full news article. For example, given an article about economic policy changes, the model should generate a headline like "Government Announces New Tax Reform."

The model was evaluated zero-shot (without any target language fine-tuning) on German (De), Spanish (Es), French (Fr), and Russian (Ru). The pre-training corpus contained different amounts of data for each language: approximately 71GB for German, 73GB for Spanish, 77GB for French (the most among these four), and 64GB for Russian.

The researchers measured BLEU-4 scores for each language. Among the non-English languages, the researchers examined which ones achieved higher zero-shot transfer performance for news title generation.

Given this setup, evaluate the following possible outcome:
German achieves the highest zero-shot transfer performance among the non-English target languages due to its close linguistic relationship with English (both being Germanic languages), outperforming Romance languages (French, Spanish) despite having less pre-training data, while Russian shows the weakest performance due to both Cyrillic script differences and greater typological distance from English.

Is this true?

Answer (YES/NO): NO